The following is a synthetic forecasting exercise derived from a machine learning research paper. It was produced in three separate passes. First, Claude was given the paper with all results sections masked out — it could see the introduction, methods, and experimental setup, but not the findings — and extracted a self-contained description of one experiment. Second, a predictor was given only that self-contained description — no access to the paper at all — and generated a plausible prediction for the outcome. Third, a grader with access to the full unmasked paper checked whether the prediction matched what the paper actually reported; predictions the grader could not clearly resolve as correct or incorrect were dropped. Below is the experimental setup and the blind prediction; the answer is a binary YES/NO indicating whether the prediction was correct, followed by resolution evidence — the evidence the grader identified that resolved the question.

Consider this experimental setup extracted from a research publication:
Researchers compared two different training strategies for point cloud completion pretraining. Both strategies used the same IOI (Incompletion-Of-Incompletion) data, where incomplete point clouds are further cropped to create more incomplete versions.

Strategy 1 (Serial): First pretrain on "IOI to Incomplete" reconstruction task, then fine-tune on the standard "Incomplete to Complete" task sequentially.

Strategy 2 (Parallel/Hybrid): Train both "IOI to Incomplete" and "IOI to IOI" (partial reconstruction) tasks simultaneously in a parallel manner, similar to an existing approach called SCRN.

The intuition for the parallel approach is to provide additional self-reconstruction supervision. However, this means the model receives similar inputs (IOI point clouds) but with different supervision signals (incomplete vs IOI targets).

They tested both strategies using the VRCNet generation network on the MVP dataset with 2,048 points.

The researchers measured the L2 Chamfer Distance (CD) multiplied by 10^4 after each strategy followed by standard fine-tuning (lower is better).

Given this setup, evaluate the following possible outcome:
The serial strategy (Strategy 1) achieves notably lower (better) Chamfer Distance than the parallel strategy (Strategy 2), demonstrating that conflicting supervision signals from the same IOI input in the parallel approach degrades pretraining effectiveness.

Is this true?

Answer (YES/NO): YES